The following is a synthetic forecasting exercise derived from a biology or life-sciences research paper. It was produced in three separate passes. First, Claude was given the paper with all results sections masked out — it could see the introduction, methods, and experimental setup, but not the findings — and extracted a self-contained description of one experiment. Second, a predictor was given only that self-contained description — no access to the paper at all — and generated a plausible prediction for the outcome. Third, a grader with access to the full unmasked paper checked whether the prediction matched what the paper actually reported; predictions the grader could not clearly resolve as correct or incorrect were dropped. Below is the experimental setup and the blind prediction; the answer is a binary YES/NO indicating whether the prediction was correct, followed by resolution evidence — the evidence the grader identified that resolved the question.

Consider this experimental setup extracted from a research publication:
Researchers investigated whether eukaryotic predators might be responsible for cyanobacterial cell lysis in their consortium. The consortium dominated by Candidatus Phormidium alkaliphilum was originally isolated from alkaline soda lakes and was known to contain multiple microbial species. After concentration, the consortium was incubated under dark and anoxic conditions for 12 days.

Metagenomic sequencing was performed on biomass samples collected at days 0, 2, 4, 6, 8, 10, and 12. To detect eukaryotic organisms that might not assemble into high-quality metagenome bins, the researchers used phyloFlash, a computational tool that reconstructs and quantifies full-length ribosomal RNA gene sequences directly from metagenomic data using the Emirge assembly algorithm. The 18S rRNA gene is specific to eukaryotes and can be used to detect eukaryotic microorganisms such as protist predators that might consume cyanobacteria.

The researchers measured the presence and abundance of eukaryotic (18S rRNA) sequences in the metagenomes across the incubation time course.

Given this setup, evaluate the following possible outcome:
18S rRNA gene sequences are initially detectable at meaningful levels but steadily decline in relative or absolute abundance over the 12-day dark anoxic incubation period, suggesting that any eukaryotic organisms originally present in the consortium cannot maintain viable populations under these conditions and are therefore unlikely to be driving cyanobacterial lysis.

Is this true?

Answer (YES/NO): NO